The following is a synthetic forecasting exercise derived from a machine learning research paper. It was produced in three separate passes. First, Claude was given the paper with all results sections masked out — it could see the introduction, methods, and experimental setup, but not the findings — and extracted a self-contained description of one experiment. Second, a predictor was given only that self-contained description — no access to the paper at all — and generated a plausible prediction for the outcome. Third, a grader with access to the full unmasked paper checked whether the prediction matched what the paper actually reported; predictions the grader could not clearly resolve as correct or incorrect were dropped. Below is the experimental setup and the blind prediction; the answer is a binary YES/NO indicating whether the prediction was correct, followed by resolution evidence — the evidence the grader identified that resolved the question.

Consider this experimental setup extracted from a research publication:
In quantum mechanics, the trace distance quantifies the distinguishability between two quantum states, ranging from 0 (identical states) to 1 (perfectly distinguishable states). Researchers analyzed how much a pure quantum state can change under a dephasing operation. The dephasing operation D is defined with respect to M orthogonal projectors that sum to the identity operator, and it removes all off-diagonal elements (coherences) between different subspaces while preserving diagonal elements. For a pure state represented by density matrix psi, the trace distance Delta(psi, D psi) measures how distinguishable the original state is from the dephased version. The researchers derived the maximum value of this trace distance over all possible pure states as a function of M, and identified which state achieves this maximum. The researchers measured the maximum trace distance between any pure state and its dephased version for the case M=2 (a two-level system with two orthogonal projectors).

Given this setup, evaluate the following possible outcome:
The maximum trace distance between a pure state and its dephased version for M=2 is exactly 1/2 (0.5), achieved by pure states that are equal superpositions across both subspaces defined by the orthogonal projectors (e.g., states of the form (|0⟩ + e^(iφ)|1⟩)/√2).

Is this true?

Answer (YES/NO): YES